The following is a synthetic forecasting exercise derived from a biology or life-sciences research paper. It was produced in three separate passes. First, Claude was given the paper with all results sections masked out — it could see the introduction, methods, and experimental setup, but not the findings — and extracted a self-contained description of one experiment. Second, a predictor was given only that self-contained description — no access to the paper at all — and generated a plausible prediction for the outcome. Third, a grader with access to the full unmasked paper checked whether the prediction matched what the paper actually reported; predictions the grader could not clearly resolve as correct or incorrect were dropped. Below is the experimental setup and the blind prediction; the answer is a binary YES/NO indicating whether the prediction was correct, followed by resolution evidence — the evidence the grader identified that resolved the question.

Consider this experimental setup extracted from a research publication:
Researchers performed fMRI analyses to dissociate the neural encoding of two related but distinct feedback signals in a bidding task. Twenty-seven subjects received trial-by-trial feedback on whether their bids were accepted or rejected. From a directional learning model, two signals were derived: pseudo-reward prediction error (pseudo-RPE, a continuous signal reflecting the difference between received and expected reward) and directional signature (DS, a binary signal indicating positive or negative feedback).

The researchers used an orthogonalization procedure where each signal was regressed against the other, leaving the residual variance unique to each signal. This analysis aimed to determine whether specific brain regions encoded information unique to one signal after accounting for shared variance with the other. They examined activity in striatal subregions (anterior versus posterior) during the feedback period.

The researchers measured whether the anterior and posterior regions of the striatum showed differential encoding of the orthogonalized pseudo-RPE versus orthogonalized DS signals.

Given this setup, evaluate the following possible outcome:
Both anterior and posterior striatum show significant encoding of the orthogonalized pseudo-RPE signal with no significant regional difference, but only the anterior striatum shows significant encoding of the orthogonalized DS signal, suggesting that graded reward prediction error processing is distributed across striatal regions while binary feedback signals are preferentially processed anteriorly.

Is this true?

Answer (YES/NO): NO